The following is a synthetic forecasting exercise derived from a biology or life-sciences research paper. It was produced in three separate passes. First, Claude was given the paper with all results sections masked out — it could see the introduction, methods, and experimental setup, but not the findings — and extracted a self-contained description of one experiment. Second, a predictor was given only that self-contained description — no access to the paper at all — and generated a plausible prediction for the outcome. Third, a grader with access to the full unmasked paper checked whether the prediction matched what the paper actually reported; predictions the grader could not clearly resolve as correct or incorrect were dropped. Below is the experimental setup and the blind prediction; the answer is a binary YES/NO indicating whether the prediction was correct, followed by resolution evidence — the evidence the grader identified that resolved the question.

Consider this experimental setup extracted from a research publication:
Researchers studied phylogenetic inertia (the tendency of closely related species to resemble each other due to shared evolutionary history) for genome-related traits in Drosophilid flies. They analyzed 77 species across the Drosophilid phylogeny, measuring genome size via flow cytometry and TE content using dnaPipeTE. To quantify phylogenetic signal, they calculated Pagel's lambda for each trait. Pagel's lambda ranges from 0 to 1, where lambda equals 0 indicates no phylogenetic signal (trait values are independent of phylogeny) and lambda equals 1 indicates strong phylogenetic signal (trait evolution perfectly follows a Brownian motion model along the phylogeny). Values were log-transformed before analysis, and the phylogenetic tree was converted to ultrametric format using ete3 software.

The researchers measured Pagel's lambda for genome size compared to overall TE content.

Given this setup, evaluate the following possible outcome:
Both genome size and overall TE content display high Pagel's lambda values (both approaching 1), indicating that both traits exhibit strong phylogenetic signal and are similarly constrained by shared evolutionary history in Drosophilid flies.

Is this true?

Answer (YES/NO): YES